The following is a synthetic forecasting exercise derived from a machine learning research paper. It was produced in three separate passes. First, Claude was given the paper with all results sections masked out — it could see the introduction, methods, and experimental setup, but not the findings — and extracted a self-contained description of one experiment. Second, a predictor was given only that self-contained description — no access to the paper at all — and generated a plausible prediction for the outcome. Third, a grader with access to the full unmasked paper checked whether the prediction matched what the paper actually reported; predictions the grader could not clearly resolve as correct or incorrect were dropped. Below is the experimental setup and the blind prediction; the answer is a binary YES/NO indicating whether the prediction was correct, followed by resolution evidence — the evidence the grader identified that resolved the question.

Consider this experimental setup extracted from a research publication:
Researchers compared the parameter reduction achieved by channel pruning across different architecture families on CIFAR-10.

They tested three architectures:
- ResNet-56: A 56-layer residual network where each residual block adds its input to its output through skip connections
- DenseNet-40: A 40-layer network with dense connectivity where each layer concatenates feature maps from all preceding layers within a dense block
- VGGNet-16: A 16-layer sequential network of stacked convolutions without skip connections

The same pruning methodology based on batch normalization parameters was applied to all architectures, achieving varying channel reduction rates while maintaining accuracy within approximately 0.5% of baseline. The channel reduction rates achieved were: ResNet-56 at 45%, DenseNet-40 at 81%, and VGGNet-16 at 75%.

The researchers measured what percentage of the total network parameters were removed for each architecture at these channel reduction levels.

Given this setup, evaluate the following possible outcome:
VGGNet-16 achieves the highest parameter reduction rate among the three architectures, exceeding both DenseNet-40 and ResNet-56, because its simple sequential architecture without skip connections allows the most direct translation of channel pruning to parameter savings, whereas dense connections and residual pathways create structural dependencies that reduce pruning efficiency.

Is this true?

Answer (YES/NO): YES